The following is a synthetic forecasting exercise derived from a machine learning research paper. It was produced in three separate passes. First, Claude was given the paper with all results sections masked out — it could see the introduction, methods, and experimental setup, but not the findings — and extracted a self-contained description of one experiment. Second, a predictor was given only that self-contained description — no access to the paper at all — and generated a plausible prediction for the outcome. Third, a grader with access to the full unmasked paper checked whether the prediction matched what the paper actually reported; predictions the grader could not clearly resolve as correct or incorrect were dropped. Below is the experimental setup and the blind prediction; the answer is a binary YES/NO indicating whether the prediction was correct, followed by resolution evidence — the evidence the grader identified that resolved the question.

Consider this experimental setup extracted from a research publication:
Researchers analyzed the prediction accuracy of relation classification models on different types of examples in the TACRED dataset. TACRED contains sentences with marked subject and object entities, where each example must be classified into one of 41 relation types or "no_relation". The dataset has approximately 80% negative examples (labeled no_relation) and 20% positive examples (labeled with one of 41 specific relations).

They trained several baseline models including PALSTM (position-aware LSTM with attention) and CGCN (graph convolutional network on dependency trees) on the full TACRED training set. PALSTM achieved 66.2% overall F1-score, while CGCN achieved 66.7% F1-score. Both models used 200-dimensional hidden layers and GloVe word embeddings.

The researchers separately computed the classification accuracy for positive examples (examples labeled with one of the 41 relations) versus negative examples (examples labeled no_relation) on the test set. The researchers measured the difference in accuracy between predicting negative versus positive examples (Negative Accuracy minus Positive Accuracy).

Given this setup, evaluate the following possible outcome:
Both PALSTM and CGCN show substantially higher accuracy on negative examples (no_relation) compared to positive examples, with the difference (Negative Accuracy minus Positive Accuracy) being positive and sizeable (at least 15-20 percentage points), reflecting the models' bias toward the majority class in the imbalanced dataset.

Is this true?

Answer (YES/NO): YES